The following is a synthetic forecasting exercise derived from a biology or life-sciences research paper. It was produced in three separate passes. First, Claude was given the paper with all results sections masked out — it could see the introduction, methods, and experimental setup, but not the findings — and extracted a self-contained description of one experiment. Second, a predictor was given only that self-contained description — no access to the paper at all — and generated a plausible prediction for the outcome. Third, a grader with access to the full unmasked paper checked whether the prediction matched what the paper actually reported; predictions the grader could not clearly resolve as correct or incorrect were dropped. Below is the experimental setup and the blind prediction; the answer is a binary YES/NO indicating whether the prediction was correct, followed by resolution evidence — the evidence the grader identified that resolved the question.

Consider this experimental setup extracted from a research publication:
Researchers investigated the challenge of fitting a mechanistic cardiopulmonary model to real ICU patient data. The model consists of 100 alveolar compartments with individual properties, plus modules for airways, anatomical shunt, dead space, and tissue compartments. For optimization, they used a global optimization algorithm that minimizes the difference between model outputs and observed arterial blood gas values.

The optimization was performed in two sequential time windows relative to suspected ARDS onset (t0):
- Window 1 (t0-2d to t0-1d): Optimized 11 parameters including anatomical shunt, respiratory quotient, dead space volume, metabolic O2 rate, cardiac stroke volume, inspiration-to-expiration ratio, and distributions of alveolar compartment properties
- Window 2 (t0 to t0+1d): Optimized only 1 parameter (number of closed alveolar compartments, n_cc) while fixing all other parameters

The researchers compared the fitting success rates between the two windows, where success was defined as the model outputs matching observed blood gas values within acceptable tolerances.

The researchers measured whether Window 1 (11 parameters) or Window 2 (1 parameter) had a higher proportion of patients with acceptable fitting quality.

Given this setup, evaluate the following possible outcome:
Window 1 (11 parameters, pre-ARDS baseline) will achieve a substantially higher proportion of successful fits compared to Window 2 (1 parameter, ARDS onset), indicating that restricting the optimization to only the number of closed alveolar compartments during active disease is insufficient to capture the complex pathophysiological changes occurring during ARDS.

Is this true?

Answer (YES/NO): YES